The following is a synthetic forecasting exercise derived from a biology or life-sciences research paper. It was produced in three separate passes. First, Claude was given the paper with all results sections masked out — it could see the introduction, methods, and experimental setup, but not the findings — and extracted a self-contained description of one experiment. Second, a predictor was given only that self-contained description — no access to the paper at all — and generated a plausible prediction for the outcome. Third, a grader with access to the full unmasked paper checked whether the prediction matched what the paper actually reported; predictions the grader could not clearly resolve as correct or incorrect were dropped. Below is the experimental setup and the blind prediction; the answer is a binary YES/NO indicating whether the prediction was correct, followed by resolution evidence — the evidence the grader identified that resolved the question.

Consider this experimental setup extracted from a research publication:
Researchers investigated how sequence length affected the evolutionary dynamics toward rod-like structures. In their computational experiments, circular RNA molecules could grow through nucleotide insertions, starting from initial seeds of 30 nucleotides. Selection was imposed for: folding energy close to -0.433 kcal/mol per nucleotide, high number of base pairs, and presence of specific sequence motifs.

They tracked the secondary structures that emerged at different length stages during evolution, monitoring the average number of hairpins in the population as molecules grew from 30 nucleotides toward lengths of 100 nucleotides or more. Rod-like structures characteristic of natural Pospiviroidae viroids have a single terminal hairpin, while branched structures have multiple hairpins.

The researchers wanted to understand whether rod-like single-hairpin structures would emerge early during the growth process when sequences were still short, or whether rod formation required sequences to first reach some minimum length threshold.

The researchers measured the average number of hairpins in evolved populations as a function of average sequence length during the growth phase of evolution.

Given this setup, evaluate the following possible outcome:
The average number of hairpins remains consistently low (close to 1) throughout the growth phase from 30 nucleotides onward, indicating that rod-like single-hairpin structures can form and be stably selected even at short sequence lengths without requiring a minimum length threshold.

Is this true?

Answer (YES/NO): NO